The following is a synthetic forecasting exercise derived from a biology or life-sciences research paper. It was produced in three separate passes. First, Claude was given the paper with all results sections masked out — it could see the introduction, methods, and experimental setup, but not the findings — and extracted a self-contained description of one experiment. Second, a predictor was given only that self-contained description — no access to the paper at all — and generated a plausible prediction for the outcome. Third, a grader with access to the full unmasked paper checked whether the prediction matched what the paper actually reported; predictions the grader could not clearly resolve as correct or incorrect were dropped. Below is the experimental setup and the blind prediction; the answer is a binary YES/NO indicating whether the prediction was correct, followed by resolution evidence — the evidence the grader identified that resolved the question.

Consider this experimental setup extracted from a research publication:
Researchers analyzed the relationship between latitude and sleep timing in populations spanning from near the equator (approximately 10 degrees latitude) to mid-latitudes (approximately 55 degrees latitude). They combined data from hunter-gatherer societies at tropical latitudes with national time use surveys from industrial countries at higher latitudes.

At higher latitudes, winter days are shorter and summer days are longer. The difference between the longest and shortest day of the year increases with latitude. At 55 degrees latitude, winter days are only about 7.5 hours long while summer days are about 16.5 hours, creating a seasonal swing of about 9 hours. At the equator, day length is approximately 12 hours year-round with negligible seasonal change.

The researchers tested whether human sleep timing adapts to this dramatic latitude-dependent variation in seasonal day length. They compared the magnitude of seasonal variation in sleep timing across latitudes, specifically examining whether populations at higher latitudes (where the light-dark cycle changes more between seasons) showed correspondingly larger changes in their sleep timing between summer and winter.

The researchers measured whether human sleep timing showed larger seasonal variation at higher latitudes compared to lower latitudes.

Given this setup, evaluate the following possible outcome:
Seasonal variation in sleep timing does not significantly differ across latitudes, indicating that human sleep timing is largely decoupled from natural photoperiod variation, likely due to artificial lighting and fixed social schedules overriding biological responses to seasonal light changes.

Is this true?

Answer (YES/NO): NO